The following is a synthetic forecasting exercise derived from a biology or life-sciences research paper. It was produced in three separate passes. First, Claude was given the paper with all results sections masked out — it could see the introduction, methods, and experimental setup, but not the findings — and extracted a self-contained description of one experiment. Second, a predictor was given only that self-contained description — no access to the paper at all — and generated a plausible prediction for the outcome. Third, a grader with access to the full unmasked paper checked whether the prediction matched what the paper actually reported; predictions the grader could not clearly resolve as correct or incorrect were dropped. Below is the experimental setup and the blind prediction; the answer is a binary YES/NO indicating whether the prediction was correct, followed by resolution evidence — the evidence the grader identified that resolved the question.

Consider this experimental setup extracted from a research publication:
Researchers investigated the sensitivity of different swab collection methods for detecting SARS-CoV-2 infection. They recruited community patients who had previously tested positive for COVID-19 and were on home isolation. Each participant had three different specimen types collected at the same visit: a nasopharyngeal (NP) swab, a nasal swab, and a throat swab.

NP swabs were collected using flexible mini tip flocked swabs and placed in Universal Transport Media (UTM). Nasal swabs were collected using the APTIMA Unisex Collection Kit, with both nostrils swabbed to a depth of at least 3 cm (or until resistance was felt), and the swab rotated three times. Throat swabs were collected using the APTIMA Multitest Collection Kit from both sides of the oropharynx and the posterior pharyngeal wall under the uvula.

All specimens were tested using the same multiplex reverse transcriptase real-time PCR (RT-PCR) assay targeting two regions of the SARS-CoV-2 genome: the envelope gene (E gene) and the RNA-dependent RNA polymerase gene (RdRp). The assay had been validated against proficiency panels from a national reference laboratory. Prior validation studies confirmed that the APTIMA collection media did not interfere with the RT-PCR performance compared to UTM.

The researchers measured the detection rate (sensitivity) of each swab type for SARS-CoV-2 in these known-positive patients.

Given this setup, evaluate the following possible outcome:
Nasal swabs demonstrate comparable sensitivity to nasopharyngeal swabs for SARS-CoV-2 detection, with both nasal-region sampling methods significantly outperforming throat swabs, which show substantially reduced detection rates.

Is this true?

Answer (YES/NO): NO